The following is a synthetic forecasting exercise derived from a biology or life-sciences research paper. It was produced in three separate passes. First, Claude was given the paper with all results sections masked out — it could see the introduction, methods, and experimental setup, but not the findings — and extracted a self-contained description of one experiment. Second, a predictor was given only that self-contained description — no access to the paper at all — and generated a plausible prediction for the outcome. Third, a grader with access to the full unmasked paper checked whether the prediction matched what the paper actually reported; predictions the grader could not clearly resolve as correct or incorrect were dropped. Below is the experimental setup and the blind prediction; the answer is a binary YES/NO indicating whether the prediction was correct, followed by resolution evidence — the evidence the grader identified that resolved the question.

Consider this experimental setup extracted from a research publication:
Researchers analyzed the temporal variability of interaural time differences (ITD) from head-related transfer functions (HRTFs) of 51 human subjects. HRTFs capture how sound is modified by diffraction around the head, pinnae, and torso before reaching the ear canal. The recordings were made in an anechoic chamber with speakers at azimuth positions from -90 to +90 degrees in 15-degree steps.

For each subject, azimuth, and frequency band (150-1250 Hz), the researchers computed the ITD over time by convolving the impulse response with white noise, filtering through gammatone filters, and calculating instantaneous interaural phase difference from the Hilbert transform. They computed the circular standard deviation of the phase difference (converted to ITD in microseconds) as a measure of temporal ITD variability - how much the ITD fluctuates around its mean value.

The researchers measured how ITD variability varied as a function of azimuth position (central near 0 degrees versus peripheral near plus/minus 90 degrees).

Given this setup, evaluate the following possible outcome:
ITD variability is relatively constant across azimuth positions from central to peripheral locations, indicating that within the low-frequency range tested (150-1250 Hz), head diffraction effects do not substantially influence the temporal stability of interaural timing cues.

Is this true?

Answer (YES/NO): NO